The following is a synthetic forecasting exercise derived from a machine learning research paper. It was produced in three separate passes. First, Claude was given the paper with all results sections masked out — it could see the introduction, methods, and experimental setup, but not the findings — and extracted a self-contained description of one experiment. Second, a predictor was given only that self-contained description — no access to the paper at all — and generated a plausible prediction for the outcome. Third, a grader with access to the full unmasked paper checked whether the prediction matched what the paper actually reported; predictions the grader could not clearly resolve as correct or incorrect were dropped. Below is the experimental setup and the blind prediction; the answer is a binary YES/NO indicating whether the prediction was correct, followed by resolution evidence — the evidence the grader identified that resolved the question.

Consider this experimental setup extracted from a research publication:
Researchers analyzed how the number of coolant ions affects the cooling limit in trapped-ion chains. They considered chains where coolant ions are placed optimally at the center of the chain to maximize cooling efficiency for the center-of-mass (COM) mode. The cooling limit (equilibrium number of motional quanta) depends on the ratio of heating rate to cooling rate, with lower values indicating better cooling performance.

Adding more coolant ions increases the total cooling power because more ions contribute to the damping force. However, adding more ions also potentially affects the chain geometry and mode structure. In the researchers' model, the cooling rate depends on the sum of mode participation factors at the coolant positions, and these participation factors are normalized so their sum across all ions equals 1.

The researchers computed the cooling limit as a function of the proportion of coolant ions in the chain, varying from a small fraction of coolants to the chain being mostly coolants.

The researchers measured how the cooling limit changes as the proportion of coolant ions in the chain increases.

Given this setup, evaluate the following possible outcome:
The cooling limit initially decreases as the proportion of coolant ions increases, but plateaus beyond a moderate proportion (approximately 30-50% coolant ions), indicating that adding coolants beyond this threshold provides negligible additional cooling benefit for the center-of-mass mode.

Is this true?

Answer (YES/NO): NO